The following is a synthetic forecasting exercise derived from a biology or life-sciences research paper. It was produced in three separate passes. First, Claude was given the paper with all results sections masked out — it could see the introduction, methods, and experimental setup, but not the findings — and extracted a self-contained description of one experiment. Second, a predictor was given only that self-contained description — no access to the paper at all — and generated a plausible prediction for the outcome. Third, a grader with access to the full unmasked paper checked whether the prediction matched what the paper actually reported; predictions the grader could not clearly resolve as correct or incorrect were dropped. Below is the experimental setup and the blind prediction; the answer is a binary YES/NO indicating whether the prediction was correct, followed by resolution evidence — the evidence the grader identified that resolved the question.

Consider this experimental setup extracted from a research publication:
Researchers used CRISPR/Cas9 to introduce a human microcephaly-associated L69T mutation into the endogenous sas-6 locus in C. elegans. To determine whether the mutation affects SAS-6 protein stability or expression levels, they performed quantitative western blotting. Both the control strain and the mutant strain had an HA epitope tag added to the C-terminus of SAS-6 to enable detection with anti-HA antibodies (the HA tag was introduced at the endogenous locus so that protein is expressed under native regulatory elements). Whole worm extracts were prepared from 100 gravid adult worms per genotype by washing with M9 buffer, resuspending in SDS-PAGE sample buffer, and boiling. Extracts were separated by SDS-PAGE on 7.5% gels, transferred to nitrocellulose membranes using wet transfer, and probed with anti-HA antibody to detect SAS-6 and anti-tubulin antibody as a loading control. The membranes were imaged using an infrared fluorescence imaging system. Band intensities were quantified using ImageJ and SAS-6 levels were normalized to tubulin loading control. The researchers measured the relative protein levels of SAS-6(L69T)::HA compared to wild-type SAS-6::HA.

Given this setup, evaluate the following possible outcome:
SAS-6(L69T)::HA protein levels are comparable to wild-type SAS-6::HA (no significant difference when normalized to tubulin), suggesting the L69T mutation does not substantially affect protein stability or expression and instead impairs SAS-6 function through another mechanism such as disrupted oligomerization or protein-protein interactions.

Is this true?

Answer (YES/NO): YES